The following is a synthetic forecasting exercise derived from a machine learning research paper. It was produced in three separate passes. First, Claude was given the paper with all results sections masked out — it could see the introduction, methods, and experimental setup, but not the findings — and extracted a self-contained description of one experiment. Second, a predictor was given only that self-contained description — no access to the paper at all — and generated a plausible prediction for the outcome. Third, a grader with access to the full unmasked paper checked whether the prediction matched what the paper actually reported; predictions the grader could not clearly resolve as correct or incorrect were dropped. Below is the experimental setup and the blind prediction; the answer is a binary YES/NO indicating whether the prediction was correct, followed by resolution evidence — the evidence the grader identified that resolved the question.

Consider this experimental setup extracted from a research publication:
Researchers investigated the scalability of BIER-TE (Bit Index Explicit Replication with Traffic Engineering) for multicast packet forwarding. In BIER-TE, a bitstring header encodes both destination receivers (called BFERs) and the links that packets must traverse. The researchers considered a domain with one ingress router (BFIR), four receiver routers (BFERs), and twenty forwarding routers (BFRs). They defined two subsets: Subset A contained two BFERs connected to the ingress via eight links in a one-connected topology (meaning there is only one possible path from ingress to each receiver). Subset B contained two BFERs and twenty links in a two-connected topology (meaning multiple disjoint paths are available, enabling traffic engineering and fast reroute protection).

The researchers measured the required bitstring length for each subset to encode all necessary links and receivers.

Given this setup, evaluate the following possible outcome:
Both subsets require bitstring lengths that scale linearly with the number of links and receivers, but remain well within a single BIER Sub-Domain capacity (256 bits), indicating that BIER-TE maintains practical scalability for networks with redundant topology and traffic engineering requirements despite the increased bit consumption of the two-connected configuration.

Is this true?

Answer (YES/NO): NO